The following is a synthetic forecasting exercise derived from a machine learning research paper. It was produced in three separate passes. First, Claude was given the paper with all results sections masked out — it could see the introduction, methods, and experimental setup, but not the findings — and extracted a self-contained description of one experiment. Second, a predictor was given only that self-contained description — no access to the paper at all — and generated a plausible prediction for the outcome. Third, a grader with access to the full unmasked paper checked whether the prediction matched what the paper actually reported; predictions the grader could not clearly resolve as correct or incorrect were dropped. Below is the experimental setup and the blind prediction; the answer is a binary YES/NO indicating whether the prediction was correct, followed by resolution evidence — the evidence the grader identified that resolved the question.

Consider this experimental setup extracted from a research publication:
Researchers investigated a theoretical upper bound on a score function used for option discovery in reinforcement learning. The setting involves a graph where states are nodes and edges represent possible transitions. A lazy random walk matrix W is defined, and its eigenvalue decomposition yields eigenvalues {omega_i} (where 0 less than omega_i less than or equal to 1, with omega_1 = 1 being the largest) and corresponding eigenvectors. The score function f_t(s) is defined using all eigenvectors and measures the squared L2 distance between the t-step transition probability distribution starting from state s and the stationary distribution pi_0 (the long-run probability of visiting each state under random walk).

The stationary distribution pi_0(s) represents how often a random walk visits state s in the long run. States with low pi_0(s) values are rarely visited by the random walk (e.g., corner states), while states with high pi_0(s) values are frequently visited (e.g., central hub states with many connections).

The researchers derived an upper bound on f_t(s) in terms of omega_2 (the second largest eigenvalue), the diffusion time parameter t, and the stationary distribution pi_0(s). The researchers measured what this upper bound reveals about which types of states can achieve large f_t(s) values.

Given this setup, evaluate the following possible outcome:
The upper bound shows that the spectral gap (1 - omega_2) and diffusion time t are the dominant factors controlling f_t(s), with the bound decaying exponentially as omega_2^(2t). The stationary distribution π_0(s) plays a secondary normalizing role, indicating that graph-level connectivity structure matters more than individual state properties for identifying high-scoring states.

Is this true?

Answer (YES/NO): NO